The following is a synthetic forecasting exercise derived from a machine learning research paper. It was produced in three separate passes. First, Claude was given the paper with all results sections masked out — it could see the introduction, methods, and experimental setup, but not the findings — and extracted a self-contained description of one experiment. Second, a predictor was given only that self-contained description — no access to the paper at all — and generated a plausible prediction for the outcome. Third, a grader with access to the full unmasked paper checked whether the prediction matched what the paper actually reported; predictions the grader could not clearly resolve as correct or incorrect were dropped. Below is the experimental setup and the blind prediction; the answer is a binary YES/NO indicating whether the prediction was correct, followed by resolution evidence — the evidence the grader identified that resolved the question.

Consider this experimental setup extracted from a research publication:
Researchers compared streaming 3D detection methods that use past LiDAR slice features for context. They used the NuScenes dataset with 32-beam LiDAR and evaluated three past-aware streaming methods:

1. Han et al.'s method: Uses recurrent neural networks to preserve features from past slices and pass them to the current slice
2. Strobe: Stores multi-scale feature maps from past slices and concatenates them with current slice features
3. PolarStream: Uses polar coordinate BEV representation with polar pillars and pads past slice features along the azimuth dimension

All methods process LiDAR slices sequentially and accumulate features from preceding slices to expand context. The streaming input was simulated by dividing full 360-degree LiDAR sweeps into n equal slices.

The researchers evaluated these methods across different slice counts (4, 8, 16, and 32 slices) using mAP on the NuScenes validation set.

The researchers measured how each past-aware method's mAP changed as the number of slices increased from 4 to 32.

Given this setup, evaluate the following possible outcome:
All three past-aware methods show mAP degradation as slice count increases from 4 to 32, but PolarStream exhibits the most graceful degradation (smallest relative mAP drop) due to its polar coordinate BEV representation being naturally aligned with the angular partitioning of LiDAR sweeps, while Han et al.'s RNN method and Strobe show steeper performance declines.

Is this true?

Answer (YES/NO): YES